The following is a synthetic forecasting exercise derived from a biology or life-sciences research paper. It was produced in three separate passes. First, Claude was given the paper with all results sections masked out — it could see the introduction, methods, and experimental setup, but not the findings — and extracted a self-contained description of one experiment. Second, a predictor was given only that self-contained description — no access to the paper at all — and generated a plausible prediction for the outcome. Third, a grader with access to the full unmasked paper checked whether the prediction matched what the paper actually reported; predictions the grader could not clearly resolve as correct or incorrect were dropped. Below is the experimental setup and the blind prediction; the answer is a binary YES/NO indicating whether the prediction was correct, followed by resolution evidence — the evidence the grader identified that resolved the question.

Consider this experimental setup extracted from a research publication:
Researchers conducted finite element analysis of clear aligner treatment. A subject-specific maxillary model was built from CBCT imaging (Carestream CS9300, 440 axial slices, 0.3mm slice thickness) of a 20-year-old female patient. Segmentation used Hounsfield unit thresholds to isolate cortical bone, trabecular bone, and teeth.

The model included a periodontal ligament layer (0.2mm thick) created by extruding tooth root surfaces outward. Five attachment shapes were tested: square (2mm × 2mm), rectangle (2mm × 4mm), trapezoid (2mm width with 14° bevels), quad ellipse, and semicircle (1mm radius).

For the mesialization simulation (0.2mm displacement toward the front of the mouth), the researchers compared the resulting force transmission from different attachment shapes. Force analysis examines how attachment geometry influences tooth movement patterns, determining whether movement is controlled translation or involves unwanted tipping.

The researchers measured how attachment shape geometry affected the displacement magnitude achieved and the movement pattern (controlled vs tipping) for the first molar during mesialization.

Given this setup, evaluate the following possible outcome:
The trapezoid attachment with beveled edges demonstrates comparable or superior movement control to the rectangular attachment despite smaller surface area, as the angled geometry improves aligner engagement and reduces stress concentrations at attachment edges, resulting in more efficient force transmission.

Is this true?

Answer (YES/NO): NO